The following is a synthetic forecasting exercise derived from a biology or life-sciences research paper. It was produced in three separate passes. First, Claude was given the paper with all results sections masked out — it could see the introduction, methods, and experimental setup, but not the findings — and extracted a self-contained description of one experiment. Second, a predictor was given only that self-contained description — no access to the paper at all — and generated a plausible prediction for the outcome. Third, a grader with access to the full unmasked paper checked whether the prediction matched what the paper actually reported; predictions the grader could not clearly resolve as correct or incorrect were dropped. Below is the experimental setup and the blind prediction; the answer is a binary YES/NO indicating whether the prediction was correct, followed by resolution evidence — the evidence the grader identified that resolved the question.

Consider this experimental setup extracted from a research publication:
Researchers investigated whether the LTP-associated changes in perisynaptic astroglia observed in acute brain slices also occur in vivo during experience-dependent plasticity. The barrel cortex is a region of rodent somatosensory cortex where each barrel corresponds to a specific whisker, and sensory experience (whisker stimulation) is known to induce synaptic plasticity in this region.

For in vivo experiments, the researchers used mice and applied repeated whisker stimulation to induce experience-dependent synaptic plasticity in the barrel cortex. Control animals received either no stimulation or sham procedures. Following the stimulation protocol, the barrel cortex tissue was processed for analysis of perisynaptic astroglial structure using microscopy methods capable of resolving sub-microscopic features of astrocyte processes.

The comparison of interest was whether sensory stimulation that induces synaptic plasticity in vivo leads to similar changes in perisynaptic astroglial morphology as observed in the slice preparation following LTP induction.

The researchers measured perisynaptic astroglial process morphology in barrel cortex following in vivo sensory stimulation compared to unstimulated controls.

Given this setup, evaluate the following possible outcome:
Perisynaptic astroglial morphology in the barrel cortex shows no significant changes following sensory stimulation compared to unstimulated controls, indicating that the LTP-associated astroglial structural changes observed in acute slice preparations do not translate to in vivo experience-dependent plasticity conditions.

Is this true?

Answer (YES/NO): NO